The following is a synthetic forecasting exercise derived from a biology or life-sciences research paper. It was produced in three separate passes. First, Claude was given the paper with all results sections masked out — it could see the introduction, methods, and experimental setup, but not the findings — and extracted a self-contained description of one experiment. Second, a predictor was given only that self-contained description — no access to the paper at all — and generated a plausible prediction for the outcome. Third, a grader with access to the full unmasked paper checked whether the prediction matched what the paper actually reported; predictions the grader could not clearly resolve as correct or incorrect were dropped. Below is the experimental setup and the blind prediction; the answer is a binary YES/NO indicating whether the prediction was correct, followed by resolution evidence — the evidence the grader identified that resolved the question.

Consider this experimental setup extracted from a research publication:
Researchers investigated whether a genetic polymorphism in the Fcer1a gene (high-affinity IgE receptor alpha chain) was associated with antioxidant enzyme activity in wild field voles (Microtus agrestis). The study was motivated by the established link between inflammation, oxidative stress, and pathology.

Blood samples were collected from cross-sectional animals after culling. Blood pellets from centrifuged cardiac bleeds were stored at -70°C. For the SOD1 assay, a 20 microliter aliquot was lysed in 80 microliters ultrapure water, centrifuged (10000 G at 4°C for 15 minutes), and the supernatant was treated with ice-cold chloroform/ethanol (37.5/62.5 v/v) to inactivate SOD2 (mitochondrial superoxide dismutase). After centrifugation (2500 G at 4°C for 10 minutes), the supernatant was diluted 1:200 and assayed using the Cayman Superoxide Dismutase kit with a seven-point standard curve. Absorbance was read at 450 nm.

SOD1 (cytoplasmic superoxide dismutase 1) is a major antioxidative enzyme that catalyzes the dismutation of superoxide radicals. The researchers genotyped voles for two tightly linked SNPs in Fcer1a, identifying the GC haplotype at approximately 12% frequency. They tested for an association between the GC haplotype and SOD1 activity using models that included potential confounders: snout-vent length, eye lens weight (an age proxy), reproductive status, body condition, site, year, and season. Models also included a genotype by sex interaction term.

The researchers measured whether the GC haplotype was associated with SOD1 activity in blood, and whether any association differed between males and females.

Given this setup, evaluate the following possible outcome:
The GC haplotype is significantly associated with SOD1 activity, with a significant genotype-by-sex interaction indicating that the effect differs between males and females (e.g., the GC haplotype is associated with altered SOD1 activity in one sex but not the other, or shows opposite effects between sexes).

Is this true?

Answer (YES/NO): NO